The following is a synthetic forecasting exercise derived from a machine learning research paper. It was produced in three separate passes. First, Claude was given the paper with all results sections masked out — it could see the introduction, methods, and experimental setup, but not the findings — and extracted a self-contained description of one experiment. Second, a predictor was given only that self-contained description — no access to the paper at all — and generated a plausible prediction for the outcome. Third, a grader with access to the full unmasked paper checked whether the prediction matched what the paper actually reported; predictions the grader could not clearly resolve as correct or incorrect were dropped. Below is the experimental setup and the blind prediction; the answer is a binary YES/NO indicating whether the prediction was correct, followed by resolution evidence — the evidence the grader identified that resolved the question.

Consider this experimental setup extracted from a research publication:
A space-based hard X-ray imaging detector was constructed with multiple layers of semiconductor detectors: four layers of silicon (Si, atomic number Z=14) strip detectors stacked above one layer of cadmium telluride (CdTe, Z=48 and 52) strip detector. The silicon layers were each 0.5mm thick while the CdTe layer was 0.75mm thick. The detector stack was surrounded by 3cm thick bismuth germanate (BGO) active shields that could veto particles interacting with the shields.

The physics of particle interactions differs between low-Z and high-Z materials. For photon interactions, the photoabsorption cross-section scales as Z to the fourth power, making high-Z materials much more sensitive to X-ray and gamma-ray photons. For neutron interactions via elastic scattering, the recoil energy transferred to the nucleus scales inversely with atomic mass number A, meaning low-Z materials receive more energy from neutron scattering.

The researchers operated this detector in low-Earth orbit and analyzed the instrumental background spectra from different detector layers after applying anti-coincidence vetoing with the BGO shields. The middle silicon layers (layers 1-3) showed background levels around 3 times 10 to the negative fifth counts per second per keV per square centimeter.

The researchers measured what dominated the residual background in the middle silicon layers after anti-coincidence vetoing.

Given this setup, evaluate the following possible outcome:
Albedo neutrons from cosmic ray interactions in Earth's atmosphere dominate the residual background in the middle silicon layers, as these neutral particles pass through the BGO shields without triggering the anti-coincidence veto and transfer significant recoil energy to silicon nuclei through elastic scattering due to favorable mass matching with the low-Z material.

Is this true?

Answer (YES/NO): YES